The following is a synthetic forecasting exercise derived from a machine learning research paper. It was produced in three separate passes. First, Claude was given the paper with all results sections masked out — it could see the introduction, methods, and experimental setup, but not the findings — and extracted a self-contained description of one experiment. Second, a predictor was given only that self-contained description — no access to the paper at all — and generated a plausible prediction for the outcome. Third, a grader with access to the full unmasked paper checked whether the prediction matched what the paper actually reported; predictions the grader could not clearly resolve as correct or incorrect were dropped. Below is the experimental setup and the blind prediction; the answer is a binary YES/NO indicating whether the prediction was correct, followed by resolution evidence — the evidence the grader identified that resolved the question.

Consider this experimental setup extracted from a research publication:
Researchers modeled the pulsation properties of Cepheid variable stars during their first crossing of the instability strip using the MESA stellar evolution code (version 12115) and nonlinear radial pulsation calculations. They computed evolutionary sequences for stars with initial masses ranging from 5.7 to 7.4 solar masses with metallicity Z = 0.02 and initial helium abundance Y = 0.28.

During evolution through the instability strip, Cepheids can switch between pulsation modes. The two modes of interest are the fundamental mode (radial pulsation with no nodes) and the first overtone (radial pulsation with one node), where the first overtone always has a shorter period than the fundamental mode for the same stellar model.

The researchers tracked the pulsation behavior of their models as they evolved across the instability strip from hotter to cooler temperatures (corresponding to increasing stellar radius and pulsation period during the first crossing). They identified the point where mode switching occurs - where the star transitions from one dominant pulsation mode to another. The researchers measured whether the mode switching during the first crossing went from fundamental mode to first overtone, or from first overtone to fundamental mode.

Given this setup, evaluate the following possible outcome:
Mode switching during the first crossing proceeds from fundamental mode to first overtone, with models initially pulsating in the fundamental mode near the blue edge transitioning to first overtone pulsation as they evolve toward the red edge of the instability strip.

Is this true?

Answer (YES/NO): NO